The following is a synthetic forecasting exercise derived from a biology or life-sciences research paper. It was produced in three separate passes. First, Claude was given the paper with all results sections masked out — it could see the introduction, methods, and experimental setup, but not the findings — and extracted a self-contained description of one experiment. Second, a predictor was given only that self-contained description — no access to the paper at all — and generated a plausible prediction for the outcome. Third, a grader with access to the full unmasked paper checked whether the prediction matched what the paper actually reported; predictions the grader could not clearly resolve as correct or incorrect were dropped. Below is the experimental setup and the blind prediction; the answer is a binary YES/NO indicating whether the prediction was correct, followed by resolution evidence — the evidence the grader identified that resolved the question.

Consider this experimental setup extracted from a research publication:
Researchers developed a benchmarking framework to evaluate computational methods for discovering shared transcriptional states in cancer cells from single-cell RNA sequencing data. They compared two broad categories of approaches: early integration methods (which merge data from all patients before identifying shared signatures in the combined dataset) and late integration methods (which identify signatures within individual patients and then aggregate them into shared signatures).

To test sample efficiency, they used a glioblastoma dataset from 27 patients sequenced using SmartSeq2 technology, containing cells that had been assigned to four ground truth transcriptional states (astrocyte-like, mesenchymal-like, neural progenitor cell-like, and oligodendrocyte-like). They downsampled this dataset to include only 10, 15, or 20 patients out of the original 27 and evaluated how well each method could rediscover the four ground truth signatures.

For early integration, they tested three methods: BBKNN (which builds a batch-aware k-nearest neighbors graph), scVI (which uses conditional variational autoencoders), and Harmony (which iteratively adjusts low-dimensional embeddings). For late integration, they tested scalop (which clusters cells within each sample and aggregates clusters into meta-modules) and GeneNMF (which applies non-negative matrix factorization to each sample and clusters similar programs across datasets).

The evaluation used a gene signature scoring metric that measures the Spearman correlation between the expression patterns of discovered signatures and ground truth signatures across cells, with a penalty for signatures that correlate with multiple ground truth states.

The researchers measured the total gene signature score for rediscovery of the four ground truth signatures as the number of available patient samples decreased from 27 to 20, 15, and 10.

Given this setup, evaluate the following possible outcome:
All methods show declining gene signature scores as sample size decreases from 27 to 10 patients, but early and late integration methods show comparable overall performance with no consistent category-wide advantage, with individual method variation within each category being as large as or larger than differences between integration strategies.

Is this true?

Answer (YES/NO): NO